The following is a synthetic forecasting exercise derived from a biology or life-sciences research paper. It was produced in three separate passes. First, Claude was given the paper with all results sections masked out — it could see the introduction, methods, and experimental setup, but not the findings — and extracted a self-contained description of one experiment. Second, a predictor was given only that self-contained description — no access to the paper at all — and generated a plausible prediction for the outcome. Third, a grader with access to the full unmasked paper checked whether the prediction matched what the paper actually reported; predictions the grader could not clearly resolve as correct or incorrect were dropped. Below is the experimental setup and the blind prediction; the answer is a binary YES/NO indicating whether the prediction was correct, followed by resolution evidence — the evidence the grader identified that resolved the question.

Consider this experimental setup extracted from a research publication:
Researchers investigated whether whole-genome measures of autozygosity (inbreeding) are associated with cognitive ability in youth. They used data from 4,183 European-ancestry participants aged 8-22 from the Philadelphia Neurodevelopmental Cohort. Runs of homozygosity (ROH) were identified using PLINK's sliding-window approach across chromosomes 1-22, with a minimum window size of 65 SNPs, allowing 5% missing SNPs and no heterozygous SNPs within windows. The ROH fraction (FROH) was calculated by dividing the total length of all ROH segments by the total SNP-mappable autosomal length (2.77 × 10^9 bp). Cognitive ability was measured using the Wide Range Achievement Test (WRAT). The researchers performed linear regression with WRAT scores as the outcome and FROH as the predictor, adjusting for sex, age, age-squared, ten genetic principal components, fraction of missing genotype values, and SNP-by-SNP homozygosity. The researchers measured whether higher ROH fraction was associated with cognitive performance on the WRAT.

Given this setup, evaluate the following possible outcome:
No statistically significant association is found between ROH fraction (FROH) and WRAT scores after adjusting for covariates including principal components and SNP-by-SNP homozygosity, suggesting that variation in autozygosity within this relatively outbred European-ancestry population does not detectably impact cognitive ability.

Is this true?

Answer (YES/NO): NO